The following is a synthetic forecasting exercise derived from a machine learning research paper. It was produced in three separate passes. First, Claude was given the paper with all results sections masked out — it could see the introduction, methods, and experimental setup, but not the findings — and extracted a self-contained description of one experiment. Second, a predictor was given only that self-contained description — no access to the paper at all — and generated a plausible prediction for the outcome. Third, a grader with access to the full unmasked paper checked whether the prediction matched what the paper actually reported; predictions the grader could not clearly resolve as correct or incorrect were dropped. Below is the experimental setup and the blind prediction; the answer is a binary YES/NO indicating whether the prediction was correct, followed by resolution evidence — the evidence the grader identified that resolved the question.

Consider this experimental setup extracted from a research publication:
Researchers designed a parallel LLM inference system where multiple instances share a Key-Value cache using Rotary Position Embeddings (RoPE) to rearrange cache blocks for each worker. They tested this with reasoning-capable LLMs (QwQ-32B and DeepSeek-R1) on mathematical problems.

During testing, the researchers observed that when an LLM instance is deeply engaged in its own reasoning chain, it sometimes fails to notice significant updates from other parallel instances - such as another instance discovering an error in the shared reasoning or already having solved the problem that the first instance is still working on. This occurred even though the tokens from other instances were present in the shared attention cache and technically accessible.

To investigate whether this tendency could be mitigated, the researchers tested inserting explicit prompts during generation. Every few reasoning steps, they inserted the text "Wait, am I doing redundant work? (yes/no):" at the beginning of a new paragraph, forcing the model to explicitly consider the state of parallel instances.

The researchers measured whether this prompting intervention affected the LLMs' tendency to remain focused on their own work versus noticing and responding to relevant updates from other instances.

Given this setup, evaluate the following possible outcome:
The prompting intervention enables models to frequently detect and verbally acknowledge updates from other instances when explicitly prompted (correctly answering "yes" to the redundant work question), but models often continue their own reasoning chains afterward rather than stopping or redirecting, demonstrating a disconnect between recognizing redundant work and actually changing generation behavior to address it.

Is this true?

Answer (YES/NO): NO